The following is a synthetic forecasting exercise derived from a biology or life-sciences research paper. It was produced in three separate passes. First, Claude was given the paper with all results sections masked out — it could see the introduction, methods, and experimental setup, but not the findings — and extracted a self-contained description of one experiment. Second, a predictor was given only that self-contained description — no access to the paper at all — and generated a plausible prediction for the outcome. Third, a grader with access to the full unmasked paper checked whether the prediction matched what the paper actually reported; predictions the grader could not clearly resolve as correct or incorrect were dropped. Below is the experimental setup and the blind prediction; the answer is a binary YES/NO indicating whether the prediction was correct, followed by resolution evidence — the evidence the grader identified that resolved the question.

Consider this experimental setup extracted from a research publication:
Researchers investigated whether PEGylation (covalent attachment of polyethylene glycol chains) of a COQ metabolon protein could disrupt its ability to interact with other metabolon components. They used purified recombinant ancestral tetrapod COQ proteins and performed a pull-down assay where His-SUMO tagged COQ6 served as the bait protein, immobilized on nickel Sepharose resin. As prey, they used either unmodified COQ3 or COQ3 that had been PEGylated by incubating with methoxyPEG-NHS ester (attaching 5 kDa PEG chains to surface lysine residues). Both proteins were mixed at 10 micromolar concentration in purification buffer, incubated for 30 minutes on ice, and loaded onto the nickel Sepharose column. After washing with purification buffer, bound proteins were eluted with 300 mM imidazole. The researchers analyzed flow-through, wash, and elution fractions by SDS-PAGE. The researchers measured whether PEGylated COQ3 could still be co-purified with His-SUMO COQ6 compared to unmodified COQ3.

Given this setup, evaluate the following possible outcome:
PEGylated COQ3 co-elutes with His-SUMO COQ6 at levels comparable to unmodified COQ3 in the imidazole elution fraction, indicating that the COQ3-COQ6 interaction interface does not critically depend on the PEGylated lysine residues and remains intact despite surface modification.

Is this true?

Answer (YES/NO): NO